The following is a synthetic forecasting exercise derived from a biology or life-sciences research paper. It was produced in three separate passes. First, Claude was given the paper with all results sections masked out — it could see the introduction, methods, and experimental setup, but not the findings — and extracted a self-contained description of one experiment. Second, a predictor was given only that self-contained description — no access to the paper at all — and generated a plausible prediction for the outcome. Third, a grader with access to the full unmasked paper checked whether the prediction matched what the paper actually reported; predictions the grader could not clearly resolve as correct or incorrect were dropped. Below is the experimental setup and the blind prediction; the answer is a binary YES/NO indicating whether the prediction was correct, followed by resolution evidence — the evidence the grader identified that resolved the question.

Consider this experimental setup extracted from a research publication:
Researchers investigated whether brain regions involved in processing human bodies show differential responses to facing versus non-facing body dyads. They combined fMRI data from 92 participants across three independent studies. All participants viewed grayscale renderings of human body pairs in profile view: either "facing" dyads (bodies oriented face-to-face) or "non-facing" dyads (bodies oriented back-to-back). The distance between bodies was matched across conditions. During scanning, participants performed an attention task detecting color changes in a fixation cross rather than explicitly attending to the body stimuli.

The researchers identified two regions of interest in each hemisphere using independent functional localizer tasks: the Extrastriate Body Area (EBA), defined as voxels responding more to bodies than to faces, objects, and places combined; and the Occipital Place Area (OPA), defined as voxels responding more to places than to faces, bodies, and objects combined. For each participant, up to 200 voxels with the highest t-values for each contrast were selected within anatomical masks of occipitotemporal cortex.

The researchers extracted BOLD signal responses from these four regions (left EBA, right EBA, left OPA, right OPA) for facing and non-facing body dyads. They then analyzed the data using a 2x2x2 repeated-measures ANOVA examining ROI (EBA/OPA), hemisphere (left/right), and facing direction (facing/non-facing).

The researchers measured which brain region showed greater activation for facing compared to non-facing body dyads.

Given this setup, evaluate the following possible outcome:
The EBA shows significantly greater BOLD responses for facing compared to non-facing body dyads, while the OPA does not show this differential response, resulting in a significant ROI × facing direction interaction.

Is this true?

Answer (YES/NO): YES